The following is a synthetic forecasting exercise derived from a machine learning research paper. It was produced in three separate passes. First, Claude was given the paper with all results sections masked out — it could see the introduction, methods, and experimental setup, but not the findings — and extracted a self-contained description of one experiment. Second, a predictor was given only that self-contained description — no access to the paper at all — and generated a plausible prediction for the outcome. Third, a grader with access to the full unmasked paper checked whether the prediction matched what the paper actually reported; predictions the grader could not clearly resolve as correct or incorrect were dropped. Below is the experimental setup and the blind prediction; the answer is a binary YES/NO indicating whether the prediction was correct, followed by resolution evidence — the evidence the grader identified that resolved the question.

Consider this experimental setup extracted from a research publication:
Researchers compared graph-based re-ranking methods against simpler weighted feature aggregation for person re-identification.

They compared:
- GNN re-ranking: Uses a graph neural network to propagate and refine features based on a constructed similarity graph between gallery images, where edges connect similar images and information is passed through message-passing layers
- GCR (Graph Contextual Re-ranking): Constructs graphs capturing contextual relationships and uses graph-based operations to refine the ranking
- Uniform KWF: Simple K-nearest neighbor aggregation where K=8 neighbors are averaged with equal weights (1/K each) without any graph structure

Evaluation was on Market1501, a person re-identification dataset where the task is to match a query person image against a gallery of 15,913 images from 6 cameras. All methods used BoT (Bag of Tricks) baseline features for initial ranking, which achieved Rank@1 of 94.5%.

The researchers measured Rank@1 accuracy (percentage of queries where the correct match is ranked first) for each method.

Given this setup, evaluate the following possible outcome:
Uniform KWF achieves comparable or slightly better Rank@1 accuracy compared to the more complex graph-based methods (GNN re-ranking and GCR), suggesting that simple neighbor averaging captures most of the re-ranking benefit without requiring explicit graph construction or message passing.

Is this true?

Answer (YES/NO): NO